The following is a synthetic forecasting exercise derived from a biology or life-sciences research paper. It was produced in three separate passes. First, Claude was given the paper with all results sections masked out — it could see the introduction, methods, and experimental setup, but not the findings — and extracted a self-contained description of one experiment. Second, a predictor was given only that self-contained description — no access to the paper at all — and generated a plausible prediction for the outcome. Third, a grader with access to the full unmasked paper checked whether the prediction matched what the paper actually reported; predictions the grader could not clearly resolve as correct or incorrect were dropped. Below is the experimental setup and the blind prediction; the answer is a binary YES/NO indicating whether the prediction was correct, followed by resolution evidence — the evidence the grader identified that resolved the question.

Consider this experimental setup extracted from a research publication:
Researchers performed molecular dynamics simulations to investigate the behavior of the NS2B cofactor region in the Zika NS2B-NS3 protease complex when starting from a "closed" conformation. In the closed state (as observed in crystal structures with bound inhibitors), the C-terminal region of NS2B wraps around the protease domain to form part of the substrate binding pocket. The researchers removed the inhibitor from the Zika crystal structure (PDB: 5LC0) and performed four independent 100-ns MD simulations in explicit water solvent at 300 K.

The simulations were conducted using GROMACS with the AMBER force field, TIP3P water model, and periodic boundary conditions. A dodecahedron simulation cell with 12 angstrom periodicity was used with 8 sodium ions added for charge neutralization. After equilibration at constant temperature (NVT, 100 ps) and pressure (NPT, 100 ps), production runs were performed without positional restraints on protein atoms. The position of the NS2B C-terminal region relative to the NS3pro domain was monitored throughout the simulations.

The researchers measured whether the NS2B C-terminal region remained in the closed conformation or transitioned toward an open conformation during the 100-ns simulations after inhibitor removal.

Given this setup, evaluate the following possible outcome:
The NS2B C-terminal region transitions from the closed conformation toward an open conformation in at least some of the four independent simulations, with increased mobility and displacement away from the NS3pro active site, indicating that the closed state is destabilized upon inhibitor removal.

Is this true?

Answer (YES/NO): NO